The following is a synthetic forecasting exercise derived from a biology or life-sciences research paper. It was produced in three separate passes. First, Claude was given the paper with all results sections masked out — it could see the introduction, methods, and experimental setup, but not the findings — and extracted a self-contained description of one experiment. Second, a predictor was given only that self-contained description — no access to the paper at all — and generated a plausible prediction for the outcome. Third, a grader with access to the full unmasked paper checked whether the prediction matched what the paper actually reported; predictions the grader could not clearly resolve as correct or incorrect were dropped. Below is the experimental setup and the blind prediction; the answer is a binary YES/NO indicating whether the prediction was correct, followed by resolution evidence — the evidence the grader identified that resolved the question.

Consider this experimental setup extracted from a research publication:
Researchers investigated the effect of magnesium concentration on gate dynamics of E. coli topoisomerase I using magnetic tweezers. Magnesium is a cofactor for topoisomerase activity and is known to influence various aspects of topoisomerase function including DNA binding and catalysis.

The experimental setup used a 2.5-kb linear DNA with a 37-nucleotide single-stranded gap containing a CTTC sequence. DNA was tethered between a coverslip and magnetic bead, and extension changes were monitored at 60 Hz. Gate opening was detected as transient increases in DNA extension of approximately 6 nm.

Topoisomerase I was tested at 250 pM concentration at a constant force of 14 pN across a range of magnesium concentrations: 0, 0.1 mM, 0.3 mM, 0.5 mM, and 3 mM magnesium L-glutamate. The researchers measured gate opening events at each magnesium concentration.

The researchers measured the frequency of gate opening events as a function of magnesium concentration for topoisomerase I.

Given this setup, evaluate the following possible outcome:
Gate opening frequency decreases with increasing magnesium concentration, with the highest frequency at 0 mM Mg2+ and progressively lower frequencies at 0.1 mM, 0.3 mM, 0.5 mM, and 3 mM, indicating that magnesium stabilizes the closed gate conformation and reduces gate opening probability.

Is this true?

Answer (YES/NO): NO